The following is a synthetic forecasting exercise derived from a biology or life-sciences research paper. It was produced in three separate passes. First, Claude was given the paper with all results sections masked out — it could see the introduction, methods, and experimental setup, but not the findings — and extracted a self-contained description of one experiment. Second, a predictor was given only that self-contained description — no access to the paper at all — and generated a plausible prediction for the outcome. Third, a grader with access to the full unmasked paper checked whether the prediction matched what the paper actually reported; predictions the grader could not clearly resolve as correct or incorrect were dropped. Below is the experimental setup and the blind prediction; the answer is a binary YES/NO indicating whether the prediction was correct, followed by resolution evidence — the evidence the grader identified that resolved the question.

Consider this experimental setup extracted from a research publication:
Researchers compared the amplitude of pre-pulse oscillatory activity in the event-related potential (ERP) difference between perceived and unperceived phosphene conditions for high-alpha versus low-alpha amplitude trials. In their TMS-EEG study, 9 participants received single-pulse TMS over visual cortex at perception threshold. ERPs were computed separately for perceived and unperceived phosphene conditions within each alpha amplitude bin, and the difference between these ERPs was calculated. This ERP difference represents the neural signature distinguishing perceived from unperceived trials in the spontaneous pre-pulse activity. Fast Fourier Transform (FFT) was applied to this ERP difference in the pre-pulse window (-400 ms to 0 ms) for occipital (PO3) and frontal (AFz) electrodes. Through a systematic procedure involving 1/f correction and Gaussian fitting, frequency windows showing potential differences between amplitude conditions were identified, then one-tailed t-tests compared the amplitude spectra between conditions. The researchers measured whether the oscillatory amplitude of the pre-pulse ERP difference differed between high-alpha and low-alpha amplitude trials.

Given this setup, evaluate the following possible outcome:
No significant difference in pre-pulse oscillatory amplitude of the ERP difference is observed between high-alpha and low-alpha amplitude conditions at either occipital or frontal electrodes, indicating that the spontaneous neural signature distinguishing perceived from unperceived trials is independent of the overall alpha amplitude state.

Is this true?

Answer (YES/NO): NO